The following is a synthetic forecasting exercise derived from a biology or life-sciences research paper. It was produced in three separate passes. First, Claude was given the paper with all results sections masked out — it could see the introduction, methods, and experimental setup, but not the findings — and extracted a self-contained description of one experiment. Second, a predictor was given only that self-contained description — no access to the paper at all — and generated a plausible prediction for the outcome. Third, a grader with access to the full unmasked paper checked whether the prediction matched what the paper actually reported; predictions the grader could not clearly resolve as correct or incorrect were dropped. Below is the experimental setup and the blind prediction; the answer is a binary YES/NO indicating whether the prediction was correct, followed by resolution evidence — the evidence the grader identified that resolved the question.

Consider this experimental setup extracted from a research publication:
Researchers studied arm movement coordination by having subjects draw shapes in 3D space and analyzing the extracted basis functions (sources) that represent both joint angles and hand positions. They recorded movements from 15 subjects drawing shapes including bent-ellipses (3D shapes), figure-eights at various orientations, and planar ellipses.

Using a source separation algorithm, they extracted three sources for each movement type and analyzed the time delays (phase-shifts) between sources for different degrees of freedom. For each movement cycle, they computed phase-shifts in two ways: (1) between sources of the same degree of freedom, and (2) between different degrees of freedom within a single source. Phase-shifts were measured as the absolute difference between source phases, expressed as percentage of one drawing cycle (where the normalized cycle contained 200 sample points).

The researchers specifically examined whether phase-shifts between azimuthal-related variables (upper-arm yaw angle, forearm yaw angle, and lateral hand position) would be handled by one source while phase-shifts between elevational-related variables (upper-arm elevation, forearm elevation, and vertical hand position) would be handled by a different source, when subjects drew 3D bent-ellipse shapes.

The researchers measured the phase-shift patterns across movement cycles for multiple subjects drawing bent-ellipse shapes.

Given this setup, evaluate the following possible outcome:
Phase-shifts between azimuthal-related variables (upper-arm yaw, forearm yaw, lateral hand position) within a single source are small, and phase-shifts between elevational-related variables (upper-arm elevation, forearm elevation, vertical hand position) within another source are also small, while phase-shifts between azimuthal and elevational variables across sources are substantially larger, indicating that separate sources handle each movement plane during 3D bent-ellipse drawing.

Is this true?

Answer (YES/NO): NO